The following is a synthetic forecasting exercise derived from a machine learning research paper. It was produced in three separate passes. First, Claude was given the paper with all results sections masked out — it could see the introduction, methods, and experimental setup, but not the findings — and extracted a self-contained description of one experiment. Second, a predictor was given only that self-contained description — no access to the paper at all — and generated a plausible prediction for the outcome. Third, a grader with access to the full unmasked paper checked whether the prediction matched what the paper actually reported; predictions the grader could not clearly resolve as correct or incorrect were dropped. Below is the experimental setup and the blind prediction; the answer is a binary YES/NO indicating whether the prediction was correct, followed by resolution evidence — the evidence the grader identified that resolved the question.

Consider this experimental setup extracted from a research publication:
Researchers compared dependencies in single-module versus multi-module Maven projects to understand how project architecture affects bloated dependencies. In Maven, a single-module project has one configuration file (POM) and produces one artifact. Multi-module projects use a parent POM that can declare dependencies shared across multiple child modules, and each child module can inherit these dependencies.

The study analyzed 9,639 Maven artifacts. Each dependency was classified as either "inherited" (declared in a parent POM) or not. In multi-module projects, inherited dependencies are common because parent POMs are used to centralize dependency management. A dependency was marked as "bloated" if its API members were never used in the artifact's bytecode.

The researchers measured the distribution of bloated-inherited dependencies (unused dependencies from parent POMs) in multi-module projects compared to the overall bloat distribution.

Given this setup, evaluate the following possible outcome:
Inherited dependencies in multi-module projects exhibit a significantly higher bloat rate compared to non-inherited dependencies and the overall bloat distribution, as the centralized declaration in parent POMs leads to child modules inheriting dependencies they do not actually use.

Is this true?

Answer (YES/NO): NO